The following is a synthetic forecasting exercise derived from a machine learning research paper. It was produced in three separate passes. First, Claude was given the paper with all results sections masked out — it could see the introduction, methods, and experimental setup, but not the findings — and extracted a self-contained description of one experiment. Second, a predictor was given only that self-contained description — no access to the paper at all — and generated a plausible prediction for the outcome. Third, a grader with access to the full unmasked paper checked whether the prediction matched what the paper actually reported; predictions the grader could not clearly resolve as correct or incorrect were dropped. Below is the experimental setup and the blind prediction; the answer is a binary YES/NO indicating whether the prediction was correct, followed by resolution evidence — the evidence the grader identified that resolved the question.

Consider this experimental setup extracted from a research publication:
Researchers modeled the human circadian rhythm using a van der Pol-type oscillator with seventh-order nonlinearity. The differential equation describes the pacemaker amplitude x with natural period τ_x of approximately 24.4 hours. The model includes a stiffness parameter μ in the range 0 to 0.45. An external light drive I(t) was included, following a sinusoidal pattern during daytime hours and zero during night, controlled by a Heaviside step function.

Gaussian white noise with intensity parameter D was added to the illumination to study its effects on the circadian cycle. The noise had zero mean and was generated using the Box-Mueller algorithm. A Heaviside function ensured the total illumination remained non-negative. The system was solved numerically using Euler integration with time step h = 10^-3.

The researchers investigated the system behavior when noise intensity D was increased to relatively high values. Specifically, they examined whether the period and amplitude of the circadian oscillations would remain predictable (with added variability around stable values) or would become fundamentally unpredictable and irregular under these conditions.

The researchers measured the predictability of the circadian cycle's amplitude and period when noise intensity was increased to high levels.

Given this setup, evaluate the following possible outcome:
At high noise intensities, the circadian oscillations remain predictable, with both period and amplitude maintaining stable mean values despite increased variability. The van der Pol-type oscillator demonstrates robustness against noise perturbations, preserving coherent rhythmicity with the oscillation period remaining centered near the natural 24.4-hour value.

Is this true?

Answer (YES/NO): NO